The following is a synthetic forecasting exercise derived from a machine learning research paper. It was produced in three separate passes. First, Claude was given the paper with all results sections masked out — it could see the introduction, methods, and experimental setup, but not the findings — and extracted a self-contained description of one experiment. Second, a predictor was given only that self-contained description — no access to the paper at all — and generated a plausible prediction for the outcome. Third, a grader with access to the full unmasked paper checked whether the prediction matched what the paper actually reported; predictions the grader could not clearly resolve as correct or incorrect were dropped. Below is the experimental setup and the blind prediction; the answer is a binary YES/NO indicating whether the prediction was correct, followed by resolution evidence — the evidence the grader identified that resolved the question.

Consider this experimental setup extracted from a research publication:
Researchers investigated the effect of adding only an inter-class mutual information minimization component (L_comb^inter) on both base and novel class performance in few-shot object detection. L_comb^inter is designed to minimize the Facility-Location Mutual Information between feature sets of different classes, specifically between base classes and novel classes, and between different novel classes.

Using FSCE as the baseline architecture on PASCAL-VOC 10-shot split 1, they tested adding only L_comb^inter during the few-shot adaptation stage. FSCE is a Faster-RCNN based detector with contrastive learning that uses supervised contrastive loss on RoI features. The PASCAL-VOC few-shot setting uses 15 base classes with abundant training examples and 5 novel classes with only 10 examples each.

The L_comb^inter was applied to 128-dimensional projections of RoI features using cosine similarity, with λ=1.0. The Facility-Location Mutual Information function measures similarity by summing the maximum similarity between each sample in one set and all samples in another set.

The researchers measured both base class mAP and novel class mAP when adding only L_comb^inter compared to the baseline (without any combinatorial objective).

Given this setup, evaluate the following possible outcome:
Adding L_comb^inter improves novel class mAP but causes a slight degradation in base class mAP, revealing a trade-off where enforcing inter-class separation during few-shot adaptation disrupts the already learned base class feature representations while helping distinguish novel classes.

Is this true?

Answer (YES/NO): YES